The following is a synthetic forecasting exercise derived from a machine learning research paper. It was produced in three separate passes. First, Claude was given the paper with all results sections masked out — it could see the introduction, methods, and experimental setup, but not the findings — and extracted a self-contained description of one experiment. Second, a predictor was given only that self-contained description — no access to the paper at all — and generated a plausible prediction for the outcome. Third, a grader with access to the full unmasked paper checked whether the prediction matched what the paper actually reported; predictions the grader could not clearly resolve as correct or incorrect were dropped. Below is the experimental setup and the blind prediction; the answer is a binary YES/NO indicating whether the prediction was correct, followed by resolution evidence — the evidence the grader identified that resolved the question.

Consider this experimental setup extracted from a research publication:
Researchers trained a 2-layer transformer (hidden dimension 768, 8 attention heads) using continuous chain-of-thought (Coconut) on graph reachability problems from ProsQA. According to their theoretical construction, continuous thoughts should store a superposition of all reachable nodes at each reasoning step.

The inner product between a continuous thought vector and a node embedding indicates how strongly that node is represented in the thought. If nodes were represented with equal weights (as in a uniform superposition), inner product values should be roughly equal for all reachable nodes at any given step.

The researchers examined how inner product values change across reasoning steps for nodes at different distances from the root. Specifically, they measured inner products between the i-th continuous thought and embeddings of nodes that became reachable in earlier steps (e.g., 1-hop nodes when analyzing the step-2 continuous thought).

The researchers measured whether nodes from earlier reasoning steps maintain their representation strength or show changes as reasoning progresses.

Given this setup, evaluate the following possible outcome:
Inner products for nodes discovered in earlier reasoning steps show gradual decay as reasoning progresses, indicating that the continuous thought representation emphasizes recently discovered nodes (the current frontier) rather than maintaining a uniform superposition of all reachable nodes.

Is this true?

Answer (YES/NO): YES